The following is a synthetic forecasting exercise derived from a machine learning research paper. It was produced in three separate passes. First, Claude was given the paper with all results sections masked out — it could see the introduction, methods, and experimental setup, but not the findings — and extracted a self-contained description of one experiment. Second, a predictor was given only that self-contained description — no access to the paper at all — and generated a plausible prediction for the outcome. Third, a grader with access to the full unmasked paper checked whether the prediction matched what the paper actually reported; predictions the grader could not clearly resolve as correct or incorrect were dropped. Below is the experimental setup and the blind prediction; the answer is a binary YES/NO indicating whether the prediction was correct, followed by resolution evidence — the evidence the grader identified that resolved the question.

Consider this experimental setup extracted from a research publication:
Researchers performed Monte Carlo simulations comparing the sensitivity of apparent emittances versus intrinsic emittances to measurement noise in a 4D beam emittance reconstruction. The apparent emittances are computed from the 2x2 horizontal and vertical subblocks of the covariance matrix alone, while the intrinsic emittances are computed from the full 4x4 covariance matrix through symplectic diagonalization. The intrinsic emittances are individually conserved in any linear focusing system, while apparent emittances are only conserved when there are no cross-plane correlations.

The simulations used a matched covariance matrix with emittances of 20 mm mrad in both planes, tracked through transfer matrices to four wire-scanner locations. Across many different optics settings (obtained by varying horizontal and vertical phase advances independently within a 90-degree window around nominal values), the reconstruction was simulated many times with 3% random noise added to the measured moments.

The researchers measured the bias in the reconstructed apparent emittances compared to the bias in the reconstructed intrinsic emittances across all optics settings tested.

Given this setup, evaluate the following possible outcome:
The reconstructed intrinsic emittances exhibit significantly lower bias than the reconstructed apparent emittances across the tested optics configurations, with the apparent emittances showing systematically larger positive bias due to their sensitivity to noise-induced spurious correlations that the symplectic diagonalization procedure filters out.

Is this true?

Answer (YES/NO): NO